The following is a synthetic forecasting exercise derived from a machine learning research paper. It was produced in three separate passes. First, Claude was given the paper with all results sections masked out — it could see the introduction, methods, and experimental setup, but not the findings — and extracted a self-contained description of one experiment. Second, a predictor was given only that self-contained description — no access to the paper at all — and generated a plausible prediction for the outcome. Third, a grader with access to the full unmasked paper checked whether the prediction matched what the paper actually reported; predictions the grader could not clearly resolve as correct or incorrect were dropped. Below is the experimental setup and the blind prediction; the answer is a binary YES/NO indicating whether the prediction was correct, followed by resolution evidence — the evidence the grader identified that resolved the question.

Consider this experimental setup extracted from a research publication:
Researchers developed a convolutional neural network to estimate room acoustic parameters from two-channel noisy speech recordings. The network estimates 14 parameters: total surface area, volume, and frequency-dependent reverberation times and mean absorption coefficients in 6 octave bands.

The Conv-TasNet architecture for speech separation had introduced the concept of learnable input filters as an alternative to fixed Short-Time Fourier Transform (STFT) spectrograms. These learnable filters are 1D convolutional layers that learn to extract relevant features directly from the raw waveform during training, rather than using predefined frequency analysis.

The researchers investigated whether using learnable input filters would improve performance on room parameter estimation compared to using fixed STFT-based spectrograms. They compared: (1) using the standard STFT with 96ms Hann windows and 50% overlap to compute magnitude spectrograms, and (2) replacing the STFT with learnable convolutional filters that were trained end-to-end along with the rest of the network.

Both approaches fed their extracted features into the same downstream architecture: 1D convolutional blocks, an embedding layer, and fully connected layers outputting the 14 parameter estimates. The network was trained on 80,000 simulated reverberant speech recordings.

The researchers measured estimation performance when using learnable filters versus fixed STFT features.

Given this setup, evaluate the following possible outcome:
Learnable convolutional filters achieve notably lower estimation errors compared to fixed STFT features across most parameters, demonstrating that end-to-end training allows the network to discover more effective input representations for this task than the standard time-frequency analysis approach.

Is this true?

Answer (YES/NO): NO